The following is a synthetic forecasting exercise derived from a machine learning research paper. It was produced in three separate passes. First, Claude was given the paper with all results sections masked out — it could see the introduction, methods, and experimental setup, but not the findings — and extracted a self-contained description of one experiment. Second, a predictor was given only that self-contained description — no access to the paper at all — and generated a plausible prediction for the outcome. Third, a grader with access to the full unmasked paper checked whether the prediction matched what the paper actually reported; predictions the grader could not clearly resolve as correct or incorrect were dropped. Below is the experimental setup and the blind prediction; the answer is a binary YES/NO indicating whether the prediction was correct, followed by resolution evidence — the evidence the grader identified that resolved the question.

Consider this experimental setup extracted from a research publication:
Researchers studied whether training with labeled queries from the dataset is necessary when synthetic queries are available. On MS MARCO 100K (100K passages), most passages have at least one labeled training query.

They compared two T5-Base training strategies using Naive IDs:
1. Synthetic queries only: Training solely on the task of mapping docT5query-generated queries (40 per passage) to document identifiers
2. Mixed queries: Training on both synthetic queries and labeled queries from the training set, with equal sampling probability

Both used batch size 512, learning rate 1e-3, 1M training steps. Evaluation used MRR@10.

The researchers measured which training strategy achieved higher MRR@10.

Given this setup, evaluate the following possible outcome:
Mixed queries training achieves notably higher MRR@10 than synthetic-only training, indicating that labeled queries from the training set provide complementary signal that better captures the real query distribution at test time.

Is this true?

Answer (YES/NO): NO